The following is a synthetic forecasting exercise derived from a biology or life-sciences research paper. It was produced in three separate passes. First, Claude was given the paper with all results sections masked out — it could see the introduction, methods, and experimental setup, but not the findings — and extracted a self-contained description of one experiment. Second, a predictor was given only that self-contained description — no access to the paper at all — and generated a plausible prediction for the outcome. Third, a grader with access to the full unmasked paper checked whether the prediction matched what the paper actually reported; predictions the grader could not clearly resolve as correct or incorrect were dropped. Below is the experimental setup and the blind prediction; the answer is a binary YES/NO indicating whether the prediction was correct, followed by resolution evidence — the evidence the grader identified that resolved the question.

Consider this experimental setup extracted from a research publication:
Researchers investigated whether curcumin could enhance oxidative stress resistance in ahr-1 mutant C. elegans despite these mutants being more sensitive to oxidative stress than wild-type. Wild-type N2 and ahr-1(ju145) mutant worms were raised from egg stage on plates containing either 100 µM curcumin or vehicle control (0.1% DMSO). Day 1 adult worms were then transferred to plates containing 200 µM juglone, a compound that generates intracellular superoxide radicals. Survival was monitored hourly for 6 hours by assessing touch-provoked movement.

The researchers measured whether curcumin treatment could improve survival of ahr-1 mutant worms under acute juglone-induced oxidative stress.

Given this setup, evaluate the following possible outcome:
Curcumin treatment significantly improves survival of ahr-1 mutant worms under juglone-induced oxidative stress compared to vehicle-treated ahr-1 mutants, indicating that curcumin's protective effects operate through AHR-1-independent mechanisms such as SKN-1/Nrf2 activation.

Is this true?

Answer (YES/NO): NO